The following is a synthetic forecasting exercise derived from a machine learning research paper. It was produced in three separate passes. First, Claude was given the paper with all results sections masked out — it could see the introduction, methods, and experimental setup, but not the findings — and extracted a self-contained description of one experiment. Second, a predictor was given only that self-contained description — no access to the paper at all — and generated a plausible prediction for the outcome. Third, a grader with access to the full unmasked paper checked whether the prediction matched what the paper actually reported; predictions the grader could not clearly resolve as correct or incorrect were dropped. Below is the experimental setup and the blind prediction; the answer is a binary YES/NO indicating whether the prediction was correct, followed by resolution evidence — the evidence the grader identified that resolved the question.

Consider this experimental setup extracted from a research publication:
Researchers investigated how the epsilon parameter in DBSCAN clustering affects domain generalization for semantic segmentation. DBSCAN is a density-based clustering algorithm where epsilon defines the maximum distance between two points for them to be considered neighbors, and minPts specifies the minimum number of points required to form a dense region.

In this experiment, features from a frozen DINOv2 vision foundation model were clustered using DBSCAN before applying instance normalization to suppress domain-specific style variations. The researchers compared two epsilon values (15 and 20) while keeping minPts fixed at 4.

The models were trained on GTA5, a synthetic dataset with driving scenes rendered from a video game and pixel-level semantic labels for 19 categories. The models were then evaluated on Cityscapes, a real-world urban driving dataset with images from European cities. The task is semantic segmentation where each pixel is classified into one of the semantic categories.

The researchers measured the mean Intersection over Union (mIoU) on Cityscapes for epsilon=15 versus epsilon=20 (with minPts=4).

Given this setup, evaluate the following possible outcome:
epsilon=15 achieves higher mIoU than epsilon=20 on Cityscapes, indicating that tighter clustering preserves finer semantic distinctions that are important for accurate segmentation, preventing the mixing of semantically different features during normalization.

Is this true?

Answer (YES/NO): NO